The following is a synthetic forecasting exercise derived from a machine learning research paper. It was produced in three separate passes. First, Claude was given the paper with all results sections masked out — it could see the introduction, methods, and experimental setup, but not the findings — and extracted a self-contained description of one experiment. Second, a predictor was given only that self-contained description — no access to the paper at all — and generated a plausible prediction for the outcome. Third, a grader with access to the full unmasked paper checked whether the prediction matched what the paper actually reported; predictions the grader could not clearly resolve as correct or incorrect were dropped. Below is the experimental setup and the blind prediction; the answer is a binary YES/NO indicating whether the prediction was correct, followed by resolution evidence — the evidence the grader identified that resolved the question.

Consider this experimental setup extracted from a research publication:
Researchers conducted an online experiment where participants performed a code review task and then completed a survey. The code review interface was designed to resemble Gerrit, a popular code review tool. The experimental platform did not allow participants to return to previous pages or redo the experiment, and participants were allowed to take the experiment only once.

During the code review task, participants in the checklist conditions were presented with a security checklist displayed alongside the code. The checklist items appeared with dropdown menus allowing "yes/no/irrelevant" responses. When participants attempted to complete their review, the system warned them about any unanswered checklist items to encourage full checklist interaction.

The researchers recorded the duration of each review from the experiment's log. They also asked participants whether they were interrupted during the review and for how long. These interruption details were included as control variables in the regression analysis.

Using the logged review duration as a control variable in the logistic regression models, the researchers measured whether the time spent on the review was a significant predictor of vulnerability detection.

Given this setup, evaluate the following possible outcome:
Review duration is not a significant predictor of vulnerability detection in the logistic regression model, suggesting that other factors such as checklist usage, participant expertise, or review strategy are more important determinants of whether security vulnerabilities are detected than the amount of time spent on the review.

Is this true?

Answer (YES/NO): NO